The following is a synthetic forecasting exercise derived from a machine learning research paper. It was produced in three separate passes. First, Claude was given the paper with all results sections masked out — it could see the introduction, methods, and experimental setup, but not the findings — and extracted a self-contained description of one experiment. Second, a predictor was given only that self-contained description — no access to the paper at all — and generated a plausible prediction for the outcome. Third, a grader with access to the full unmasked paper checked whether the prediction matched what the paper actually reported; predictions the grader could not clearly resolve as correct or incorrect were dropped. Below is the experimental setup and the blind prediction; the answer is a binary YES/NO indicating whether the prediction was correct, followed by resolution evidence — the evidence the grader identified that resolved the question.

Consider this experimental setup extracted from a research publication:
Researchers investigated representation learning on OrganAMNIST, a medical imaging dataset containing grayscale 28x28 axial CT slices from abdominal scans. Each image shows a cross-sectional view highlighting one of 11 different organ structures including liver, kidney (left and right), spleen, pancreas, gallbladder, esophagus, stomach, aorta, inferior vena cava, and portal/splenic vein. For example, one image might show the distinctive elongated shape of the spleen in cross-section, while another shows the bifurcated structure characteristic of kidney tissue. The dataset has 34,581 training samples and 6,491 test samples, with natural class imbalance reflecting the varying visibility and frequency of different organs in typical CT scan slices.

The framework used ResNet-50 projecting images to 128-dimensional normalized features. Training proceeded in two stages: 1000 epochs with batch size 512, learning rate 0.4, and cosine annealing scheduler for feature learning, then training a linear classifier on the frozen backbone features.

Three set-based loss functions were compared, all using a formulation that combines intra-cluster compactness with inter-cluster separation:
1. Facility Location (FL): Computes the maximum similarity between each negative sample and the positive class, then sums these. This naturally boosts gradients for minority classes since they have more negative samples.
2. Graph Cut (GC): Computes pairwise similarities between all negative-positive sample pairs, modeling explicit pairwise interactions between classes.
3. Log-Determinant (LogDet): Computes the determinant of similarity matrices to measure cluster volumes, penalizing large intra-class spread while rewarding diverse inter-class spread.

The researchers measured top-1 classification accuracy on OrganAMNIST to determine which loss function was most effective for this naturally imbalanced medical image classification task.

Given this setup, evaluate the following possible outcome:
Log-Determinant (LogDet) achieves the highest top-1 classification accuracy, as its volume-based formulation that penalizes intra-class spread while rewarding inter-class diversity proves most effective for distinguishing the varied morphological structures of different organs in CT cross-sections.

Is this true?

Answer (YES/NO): NO